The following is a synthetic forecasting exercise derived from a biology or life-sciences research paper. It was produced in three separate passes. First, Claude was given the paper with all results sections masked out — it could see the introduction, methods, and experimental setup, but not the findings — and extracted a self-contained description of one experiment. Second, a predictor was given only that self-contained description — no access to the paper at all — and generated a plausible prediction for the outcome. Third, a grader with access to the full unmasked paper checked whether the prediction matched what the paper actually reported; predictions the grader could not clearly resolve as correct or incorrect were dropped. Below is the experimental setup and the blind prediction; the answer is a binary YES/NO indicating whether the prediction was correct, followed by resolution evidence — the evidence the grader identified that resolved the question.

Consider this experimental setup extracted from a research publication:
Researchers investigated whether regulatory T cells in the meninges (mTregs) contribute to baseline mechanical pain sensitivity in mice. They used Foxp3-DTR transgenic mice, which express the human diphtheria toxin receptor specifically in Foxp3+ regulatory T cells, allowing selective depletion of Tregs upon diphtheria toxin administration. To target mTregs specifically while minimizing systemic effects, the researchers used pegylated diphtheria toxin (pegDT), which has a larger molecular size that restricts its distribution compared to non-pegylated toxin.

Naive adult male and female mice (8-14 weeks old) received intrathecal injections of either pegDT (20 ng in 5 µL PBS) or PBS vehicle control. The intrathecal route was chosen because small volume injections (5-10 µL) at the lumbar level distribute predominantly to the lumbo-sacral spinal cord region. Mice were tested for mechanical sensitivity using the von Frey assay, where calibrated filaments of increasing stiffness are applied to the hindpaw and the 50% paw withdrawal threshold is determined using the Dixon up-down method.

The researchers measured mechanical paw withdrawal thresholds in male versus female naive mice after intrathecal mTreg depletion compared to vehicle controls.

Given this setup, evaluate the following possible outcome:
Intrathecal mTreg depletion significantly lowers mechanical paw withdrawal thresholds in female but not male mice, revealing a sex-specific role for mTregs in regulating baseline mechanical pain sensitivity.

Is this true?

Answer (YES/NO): YES